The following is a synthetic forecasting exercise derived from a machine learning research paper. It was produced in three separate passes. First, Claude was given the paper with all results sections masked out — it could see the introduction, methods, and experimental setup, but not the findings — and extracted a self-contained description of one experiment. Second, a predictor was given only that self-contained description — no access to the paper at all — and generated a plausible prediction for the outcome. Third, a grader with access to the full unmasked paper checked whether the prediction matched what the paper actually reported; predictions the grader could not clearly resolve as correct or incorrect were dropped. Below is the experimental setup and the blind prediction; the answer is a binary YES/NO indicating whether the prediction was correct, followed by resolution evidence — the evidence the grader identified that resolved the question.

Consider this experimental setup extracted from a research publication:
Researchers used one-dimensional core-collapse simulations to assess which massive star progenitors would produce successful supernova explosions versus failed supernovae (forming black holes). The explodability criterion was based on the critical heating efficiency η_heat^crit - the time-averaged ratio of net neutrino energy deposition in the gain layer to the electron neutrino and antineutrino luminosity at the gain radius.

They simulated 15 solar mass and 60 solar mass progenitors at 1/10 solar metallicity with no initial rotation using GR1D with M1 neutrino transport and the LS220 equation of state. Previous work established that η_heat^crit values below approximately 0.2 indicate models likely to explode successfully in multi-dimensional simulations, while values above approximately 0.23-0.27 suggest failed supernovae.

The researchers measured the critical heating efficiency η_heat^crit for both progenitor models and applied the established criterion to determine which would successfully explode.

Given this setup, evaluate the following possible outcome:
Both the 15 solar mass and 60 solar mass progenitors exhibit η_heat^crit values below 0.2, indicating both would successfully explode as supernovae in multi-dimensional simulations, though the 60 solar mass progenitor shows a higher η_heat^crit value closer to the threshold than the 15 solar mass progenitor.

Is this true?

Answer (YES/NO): NO